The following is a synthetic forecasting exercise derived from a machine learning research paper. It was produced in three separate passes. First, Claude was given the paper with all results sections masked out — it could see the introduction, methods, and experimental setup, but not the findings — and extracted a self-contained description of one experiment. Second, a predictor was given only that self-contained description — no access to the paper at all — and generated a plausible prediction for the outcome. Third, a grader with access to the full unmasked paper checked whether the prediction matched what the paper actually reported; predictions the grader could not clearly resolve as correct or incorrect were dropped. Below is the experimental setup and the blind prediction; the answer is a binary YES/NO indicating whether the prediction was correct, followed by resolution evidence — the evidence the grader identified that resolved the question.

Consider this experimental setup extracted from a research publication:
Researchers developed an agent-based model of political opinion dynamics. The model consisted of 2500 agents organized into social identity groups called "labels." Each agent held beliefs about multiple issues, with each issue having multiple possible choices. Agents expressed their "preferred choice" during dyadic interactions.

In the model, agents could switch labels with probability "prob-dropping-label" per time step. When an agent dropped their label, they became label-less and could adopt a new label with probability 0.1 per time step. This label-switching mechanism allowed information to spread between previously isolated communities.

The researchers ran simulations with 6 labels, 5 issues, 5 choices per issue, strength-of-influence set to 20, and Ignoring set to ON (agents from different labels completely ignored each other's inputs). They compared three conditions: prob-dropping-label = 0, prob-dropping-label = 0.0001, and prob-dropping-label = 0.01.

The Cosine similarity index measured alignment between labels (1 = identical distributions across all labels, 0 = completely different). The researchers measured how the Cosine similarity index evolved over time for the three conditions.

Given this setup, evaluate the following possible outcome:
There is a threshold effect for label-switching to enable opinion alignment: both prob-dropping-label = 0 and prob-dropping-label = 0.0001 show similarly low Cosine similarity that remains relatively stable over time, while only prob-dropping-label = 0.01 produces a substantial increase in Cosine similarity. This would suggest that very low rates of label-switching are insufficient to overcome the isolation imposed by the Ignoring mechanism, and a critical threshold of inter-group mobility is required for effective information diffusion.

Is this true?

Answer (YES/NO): NO